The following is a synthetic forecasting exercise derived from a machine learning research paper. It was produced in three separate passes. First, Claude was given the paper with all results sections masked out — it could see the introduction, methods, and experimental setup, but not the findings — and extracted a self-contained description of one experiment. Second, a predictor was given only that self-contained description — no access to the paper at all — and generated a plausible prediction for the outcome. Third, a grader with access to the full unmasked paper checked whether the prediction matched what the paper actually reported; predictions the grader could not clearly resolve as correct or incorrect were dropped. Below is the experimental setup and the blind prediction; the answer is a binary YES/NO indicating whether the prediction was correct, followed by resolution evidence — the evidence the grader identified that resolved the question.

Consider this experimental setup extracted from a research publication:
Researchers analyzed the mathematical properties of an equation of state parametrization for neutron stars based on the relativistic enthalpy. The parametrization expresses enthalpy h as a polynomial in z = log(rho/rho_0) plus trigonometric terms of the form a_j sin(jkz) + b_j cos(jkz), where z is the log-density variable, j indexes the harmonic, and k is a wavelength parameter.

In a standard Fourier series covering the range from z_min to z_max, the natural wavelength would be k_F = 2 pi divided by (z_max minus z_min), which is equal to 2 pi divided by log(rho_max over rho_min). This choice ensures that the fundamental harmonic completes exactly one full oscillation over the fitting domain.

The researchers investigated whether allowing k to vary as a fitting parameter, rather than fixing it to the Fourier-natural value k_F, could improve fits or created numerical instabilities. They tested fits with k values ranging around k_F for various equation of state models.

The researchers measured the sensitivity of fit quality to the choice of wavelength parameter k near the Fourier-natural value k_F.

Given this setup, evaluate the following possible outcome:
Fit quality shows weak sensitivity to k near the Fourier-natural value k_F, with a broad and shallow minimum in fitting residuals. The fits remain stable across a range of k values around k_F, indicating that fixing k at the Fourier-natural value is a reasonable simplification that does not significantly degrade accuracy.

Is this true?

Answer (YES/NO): YES